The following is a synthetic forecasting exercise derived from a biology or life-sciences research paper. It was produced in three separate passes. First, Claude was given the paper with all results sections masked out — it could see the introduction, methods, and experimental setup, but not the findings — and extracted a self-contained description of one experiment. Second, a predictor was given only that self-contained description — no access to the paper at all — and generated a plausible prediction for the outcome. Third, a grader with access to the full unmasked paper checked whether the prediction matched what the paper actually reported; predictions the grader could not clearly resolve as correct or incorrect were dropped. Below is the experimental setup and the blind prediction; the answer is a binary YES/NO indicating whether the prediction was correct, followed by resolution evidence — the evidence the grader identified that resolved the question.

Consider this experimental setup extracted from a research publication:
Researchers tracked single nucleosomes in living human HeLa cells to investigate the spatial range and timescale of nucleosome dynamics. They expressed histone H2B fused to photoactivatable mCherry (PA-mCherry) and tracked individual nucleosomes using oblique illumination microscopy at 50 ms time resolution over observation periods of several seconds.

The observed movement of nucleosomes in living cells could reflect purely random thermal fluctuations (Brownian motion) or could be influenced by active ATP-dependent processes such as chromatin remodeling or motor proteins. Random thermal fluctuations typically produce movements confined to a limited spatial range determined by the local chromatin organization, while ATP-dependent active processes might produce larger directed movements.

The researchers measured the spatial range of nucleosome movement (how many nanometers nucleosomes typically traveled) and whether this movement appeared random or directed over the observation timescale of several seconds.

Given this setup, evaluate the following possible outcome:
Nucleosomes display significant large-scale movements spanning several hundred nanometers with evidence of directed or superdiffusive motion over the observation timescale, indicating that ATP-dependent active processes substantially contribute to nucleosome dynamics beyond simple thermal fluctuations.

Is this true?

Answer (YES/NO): NO